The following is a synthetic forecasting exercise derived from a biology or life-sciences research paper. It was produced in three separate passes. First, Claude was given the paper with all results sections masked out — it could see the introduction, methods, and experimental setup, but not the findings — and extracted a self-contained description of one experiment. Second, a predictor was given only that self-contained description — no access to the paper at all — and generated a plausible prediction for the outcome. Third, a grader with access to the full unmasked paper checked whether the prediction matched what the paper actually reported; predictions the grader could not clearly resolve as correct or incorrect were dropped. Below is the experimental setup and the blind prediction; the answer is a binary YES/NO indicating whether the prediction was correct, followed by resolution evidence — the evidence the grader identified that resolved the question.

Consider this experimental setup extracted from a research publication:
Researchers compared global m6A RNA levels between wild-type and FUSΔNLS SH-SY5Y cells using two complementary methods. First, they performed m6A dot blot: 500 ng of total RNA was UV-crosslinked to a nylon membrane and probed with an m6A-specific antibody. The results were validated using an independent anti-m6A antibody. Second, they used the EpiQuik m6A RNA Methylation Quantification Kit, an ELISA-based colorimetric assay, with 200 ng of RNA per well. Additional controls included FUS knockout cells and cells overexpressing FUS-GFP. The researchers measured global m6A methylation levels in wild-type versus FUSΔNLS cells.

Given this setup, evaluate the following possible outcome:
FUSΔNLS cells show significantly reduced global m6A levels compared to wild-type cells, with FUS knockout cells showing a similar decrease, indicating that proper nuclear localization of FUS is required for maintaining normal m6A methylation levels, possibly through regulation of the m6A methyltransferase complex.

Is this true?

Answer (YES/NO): NO